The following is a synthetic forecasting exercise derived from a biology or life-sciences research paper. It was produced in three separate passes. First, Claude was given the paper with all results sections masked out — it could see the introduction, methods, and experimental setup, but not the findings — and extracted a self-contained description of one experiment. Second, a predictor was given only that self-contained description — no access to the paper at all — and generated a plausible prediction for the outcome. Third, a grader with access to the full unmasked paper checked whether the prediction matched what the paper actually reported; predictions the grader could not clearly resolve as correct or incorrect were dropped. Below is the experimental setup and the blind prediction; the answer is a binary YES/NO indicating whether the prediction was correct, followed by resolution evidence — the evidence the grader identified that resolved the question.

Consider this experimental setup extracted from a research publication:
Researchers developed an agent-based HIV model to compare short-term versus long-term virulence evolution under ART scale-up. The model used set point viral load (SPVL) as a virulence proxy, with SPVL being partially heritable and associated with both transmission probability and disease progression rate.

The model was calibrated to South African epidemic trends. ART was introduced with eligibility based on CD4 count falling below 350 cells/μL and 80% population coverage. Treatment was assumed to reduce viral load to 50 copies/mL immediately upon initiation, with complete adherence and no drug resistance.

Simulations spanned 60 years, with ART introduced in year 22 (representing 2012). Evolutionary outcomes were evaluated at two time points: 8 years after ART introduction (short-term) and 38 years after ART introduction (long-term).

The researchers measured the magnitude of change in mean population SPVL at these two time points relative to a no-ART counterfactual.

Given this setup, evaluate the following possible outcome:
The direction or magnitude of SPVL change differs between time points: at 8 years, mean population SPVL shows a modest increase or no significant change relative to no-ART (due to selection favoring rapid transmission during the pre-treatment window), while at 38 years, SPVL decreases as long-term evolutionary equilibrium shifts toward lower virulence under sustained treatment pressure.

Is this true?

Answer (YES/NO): NO